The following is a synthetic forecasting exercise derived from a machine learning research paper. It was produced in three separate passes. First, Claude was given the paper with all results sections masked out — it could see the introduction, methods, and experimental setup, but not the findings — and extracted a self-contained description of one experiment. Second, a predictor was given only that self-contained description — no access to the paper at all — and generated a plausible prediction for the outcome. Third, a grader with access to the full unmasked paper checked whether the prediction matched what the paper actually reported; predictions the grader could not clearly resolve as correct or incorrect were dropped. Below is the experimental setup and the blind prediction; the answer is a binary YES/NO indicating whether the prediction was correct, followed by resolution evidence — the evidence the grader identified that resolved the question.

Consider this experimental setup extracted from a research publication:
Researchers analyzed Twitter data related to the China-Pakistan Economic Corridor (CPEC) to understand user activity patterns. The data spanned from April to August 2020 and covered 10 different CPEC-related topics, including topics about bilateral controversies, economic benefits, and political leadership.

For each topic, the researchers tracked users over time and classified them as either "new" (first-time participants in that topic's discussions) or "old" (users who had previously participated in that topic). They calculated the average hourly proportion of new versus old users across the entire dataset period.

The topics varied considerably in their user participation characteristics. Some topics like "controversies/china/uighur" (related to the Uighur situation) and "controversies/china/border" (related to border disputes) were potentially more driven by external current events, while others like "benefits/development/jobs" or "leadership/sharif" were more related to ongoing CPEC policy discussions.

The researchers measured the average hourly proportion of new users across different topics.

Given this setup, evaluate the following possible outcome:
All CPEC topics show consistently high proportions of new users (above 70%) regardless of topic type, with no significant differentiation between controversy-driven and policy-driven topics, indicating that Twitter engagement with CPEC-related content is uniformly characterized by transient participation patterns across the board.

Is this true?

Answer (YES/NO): NO